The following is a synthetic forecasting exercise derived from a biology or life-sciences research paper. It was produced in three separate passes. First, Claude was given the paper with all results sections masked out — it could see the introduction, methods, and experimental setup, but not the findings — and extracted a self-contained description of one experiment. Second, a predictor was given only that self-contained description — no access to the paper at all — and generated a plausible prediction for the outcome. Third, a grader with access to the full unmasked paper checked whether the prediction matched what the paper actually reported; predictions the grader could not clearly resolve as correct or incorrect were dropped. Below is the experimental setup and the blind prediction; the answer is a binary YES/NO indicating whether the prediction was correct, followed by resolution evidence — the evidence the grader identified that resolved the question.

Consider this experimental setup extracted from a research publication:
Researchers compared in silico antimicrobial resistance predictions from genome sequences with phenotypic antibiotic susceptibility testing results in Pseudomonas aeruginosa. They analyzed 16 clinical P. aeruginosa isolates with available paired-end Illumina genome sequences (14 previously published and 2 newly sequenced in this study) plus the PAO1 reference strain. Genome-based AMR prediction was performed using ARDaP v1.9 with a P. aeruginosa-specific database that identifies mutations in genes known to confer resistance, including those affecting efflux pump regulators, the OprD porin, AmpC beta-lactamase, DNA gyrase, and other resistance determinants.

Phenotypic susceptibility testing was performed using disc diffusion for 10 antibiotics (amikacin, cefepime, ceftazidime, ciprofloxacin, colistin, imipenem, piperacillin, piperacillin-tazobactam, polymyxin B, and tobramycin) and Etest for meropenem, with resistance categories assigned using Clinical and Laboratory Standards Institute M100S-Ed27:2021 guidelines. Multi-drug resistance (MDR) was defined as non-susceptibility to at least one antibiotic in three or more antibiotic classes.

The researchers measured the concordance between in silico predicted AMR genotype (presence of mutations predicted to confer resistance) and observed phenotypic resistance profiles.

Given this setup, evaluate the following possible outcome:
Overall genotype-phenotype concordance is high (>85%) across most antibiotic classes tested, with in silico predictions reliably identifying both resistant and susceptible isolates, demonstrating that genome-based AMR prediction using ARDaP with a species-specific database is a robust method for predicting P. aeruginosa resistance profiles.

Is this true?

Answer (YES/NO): NO